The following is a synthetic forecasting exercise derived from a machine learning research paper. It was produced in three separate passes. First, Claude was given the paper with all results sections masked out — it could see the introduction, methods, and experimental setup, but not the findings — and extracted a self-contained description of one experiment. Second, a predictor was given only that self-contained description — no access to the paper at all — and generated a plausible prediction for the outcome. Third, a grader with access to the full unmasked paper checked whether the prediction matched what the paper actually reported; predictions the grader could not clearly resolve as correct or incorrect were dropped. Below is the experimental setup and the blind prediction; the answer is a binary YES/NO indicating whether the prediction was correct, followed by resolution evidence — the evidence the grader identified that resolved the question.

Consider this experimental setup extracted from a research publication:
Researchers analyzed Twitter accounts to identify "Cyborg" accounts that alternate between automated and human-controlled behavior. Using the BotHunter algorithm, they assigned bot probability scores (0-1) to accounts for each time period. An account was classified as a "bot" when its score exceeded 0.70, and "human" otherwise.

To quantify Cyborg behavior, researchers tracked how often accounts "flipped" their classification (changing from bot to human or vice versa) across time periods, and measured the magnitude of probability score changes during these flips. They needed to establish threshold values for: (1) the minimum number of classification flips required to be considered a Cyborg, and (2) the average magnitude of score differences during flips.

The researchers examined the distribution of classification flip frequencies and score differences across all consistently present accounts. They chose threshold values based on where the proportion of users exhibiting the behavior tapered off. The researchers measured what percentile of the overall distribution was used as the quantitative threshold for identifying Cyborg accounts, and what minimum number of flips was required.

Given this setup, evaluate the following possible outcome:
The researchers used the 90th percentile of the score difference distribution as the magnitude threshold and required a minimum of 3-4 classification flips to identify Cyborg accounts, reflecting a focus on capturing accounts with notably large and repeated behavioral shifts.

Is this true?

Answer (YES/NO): NO